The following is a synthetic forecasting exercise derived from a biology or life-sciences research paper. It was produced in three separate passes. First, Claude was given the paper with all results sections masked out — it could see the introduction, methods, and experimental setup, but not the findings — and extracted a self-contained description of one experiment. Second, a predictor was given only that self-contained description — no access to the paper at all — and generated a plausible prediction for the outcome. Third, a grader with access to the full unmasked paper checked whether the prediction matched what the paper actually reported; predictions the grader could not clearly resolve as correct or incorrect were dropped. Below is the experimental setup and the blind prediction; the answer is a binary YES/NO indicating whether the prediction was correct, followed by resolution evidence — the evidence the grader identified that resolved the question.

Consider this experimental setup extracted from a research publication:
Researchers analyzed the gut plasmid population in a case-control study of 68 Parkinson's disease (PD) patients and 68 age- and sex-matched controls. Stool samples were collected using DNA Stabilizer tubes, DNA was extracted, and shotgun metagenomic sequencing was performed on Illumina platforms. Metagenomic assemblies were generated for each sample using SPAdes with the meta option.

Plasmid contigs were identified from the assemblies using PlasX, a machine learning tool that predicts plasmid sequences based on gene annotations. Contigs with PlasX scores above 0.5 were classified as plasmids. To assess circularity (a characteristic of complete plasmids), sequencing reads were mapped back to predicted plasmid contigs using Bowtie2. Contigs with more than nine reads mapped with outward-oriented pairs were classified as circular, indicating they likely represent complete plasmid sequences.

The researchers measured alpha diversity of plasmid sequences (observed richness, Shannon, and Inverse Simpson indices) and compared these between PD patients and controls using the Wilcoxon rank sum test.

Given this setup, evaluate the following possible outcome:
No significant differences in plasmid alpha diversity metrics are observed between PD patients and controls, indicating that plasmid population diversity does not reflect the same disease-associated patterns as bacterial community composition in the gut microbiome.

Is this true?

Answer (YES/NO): NO